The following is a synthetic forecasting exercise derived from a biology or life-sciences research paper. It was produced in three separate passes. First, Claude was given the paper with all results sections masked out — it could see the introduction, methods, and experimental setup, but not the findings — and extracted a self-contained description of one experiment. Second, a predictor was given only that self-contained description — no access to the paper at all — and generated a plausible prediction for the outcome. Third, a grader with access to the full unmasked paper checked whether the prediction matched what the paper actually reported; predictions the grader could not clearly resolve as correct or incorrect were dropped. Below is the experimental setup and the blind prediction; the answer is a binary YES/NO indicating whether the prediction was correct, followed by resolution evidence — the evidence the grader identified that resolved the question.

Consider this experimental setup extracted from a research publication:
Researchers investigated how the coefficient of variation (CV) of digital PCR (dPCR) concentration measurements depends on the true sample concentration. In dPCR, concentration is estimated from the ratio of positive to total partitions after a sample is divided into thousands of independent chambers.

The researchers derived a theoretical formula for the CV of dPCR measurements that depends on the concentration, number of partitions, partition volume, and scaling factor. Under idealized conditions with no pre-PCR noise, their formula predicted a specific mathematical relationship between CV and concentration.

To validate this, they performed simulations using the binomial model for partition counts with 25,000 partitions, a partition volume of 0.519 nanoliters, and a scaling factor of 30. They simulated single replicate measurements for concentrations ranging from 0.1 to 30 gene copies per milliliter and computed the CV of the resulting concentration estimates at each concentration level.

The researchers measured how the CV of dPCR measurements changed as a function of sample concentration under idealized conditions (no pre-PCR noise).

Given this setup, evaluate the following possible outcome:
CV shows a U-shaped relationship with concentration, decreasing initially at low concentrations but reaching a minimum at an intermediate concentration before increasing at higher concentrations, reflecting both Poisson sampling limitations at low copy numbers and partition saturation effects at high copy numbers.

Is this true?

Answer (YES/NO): NO